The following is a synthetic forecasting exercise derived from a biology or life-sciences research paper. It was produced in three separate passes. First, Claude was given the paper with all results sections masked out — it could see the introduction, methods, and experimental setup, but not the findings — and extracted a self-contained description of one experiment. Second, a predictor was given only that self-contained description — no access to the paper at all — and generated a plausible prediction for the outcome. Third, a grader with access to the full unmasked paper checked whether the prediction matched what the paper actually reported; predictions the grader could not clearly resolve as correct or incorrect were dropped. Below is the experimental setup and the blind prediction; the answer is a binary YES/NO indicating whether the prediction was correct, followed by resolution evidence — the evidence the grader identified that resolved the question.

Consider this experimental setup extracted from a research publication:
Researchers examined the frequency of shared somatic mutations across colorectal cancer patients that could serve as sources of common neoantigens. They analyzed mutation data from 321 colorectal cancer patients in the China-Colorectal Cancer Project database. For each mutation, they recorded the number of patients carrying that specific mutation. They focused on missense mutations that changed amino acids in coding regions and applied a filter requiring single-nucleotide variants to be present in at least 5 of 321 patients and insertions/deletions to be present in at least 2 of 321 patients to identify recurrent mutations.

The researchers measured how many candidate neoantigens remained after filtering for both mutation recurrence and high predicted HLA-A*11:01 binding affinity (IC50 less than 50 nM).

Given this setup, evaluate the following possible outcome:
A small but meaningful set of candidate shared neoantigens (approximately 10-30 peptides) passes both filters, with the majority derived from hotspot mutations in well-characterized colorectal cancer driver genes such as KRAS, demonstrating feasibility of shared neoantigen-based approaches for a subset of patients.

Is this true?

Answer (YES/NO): NO